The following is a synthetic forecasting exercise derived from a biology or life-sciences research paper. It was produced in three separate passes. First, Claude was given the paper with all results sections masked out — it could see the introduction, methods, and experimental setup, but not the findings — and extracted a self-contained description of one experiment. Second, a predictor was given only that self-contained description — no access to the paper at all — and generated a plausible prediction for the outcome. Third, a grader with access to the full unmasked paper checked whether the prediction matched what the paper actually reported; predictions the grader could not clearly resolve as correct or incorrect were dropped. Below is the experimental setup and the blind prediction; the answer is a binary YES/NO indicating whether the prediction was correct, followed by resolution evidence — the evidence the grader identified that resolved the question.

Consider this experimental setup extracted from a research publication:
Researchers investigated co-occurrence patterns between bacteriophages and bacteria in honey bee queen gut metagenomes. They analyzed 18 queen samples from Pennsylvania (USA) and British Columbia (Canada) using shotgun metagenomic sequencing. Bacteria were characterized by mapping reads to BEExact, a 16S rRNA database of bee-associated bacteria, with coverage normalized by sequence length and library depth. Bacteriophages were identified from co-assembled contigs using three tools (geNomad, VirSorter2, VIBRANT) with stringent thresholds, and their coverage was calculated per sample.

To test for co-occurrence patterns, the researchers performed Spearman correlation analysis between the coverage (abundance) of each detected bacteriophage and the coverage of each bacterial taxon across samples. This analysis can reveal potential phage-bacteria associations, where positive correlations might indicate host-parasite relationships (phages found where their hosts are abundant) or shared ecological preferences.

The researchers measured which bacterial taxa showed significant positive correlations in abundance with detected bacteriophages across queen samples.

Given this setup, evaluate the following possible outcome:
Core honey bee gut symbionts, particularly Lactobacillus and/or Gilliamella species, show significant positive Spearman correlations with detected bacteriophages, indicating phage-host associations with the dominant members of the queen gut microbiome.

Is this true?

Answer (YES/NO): NO